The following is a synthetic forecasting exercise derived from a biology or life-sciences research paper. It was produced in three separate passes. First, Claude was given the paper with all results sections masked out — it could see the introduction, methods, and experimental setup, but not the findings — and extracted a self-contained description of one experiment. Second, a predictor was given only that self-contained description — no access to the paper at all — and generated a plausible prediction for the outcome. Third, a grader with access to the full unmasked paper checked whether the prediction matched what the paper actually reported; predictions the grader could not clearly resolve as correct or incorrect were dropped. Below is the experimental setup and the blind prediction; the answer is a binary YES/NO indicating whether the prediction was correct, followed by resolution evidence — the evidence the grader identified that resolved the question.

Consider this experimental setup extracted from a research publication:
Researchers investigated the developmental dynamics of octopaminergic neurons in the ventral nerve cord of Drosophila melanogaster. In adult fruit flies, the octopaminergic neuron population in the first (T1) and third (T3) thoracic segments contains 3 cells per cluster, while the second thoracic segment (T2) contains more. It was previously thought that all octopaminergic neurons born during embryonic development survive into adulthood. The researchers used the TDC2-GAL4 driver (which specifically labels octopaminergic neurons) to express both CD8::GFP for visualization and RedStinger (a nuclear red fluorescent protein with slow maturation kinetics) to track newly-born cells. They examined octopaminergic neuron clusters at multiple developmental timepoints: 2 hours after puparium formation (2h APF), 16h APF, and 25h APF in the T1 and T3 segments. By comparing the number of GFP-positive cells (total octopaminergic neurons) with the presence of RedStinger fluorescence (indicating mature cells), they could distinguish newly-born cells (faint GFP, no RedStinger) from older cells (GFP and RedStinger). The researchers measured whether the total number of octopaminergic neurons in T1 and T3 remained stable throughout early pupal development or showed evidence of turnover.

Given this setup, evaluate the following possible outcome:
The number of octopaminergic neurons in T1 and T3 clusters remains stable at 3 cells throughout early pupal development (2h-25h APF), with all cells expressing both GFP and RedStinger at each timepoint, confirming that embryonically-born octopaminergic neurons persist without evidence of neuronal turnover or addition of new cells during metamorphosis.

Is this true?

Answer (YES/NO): NO